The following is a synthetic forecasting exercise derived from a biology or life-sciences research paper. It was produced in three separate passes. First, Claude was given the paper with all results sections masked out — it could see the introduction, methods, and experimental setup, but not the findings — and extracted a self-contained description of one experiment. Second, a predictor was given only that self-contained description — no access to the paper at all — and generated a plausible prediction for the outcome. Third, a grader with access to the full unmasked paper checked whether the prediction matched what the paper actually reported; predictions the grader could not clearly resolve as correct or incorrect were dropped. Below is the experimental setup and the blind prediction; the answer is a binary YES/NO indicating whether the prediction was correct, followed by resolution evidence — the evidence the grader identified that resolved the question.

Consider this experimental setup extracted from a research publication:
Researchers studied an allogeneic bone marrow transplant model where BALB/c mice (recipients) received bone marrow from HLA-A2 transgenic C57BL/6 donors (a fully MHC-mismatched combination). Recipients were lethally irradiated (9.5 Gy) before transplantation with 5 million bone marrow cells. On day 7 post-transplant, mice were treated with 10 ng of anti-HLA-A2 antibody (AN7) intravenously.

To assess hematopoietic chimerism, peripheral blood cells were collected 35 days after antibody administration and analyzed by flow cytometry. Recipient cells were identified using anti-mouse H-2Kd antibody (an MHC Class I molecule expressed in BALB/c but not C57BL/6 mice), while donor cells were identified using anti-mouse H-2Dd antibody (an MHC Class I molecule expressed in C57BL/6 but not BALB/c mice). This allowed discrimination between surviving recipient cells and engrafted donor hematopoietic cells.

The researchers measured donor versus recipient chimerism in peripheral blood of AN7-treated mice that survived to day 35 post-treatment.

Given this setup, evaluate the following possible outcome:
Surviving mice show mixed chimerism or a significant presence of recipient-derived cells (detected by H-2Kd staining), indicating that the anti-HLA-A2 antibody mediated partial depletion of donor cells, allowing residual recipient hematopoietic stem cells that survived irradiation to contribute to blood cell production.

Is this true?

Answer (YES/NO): NO